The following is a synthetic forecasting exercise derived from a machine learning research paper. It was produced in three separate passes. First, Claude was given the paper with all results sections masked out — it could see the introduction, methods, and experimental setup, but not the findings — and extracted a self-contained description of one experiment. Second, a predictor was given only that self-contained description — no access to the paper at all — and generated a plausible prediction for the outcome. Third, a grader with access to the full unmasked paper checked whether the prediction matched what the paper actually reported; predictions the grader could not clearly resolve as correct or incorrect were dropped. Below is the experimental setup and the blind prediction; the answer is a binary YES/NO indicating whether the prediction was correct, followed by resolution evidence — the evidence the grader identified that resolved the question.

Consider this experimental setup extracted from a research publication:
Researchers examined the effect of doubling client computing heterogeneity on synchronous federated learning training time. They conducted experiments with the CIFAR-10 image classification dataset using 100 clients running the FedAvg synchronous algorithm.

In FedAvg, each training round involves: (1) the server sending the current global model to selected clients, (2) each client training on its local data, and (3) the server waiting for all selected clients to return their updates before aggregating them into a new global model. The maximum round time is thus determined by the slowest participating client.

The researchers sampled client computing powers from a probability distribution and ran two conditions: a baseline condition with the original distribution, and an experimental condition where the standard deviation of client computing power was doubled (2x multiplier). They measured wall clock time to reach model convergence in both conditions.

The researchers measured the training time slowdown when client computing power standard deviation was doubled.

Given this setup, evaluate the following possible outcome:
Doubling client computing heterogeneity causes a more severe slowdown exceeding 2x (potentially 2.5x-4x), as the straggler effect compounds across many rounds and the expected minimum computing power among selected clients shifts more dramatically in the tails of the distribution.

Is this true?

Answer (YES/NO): NO